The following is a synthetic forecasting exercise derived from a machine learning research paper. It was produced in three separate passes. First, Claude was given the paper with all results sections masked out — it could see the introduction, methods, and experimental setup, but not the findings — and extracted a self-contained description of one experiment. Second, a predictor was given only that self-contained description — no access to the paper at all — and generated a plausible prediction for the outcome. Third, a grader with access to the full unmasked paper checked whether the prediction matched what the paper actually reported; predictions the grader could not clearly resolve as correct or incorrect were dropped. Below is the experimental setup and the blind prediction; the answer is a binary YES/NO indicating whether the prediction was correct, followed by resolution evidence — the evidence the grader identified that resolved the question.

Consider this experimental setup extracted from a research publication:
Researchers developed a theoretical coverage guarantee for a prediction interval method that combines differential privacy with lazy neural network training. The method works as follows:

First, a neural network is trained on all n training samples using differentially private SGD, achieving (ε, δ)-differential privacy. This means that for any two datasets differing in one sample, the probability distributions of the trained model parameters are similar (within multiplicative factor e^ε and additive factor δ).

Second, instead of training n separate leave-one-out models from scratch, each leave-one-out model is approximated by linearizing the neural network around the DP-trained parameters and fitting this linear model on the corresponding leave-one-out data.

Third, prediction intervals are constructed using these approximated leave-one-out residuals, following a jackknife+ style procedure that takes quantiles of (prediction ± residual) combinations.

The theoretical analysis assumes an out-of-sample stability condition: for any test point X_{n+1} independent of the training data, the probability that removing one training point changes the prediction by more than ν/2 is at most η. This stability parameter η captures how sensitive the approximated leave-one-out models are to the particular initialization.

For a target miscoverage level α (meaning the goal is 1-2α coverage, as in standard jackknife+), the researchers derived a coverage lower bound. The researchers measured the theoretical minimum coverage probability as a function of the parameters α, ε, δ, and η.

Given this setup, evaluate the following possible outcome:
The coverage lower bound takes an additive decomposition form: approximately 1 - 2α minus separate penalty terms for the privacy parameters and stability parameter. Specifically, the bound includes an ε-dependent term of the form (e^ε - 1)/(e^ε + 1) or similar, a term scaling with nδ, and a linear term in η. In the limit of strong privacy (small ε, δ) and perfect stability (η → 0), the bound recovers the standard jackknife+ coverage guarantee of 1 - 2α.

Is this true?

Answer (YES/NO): NO